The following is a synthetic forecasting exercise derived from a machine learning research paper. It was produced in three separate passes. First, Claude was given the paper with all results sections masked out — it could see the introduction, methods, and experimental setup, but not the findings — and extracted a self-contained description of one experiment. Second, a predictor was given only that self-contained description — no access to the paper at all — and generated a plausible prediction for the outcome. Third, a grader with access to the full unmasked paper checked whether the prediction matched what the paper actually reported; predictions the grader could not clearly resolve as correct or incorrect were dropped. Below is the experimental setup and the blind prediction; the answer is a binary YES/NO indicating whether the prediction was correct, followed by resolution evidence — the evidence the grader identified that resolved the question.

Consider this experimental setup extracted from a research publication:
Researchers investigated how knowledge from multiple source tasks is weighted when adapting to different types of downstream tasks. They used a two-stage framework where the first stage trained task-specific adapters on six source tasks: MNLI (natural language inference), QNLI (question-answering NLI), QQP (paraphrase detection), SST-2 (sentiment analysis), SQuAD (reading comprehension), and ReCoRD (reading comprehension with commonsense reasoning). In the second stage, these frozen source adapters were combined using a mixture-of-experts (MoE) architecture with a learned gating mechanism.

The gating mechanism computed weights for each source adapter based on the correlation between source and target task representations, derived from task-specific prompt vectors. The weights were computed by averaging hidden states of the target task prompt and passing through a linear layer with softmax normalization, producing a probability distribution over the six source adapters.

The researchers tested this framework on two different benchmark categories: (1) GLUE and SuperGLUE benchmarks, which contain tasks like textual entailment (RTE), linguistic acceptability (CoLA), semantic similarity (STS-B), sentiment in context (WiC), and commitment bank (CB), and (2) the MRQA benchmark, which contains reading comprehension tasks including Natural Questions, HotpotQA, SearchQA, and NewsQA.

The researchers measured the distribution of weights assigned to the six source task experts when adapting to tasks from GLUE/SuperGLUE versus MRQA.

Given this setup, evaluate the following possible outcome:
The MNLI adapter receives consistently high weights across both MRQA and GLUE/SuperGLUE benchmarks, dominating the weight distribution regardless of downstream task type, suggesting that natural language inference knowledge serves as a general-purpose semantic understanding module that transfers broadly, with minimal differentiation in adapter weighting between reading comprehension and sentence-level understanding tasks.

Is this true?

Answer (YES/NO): NO